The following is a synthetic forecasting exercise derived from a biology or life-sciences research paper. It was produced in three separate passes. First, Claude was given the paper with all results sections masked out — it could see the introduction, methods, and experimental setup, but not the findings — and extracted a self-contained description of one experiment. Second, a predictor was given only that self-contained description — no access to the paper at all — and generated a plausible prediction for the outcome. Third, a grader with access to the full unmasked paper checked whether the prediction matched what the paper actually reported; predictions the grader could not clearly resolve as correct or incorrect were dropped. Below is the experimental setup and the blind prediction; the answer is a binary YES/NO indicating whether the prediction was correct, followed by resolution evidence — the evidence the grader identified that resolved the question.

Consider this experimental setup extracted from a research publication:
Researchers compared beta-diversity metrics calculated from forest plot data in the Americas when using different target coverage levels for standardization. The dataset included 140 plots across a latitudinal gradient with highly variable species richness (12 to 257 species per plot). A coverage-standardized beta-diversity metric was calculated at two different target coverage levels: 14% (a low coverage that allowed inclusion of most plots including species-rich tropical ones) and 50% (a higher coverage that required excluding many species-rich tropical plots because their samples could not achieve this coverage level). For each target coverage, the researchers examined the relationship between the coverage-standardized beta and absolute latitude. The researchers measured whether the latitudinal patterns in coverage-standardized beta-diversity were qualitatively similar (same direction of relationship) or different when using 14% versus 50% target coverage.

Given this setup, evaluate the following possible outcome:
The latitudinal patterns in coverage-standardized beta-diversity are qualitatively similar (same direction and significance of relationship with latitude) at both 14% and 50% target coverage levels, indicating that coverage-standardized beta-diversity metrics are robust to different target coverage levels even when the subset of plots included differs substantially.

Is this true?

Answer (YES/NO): YES